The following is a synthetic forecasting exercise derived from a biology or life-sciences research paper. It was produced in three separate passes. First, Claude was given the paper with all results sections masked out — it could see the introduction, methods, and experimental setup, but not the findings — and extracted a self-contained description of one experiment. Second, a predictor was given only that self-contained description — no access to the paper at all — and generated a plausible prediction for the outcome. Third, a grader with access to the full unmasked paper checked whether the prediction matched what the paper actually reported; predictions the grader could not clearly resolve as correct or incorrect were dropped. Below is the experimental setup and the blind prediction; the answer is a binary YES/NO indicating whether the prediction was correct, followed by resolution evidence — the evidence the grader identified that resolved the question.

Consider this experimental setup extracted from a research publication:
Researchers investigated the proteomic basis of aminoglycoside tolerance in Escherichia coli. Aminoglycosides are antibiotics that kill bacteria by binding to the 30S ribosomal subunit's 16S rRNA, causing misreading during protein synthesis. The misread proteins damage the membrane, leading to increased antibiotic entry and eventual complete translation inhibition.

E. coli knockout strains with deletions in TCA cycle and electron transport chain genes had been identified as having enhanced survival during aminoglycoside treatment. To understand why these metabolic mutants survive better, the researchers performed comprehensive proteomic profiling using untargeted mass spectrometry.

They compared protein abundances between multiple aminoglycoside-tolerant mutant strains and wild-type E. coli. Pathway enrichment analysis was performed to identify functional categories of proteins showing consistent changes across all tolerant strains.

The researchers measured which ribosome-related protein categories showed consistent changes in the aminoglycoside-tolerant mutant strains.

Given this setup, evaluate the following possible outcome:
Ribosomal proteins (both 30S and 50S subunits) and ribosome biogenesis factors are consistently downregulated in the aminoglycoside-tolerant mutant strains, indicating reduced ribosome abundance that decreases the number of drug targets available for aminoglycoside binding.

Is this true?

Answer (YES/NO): YES